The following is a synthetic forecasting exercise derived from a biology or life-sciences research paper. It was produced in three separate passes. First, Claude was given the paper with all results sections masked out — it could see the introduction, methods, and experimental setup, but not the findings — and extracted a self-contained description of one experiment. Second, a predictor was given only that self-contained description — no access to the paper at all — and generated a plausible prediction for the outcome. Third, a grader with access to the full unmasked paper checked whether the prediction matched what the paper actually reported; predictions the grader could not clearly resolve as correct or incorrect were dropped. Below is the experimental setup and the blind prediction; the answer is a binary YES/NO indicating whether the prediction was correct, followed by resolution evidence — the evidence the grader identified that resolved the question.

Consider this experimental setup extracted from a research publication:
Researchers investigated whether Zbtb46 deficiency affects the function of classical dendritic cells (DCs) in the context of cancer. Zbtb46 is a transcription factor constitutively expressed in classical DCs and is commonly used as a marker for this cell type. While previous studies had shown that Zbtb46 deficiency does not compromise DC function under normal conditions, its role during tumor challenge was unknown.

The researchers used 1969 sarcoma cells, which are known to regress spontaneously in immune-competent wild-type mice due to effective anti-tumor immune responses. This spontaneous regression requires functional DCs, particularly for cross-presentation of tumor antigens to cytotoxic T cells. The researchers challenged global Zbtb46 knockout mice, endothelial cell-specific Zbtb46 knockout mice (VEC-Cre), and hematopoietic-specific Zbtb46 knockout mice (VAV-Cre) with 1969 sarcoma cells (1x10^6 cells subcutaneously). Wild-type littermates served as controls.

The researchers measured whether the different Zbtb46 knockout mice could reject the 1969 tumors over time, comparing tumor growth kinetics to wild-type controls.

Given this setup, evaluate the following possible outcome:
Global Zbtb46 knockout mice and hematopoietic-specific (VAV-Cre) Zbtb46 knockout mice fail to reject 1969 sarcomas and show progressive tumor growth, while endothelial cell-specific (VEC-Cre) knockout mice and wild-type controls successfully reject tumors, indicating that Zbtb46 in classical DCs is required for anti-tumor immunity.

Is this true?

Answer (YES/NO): NO